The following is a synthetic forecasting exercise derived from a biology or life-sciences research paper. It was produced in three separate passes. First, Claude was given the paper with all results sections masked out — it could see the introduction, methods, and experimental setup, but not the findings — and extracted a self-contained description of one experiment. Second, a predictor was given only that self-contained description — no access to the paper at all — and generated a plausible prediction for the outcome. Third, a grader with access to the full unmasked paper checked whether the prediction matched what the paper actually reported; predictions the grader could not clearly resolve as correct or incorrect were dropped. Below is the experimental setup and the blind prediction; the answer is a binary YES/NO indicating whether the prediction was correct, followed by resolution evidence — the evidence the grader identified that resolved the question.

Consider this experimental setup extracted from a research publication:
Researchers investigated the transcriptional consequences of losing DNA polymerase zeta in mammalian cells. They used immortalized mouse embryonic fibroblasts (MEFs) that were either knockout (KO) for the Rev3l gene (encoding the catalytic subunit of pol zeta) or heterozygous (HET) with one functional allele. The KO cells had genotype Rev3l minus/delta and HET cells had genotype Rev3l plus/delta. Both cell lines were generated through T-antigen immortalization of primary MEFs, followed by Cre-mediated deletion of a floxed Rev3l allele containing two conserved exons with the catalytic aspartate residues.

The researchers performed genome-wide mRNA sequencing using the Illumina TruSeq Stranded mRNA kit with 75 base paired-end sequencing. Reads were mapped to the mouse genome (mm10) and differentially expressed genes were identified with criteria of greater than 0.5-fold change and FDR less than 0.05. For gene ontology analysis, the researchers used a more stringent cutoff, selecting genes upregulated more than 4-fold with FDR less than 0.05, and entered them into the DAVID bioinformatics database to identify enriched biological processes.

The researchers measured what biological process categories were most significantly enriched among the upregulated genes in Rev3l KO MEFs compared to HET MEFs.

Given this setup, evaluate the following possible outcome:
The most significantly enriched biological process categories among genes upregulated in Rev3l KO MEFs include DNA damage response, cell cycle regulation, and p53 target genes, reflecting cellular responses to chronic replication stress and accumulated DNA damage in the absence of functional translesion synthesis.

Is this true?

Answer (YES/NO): NO